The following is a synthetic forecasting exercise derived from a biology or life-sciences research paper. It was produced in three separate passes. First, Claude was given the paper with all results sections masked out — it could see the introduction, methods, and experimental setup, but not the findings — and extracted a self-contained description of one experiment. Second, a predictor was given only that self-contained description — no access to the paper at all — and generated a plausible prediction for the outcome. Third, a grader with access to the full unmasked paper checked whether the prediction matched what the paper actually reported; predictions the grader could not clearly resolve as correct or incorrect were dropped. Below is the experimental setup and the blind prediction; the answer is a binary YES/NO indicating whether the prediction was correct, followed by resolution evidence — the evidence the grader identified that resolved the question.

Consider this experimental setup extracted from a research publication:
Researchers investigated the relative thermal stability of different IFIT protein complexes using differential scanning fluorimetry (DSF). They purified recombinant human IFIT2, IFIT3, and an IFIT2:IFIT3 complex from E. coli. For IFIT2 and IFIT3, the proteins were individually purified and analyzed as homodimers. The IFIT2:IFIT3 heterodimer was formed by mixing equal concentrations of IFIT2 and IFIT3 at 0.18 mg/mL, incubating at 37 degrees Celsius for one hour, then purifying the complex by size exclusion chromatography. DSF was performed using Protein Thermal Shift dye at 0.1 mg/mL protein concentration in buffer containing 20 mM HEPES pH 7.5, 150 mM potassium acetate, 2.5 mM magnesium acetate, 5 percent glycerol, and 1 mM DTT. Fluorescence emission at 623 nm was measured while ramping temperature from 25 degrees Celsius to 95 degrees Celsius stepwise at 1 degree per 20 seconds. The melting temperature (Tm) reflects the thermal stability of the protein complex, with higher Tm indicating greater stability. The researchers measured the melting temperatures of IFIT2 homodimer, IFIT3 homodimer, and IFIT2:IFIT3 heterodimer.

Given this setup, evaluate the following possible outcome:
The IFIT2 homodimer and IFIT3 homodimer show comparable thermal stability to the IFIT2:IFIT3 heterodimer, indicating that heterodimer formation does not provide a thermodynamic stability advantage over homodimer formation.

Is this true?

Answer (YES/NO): NO